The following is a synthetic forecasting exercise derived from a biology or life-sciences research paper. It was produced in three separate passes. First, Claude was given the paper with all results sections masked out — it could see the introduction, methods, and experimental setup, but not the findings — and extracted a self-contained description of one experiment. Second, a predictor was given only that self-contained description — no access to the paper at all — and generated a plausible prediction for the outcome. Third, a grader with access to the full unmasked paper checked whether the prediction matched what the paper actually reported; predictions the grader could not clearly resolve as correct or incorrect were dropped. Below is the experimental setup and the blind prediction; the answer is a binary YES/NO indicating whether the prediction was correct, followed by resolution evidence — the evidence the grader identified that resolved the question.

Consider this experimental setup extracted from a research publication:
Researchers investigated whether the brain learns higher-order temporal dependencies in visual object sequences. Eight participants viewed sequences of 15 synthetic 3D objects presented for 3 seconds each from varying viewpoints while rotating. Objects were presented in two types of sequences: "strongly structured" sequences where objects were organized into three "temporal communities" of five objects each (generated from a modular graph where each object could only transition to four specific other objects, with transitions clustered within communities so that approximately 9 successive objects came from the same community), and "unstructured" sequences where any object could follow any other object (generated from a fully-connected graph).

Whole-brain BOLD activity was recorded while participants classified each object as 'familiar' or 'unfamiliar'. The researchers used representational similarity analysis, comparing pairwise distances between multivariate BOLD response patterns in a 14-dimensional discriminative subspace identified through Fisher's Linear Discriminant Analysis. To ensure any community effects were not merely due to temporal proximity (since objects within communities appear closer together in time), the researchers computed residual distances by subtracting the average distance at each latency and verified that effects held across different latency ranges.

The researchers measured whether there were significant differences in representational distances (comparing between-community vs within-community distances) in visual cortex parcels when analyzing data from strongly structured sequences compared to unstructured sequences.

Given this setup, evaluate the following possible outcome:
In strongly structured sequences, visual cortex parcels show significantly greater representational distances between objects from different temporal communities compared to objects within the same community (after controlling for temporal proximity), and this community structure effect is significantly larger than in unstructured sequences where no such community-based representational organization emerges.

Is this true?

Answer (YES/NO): YES